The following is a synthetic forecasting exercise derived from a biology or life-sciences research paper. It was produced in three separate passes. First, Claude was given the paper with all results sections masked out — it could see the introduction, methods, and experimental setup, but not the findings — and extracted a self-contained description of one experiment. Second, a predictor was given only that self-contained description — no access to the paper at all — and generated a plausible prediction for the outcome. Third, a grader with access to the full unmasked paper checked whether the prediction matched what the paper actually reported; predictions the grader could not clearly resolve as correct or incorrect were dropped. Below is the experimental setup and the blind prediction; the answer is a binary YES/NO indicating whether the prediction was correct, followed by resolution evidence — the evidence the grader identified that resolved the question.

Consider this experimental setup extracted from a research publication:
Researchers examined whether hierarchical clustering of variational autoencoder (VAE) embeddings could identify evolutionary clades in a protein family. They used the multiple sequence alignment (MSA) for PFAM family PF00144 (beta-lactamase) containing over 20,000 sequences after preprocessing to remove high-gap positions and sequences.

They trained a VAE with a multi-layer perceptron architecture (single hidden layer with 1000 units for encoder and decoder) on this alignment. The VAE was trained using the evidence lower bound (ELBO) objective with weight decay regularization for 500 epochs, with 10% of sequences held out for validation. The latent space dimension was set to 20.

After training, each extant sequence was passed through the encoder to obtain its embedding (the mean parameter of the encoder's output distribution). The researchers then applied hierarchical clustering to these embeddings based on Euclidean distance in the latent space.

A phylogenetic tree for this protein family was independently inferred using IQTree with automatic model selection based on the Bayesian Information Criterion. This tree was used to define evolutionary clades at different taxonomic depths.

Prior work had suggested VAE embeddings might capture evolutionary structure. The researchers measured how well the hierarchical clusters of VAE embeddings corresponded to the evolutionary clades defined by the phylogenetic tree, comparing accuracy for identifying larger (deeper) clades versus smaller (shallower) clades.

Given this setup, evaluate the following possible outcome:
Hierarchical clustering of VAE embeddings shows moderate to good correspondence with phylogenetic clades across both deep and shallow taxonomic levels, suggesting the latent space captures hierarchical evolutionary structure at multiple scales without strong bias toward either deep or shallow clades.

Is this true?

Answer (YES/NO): NO